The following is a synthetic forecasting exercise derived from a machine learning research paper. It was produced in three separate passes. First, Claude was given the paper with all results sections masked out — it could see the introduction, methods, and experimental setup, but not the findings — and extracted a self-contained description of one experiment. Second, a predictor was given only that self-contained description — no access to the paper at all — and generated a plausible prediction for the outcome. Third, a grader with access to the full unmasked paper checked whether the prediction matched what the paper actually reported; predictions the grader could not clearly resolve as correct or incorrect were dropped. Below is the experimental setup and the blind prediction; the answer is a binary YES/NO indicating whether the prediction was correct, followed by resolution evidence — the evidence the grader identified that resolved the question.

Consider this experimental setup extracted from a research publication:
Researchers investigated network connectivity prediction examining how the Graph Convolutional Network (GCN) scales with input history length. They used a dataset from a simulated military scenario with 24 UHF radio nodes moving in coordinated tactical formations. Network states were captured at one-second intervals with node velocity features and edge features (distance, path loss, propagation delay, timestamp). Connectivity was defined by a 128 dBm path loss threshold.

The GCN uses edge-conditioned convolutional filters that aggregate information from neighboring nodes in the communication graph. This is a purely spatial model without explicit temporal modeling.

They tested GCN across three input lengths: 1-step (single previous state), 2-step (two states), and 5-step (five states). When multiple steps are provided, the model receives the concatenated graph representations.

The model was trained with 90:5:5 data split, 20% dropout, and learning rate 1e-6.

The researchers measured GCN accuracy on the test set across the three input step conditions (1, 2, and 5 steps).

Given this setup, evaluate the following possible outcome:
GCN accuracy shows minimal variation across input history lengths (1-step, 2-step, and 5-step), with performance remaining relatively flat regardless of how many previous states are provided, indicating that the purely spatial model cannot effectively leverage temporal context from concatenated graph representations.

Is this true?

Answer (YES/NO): NO